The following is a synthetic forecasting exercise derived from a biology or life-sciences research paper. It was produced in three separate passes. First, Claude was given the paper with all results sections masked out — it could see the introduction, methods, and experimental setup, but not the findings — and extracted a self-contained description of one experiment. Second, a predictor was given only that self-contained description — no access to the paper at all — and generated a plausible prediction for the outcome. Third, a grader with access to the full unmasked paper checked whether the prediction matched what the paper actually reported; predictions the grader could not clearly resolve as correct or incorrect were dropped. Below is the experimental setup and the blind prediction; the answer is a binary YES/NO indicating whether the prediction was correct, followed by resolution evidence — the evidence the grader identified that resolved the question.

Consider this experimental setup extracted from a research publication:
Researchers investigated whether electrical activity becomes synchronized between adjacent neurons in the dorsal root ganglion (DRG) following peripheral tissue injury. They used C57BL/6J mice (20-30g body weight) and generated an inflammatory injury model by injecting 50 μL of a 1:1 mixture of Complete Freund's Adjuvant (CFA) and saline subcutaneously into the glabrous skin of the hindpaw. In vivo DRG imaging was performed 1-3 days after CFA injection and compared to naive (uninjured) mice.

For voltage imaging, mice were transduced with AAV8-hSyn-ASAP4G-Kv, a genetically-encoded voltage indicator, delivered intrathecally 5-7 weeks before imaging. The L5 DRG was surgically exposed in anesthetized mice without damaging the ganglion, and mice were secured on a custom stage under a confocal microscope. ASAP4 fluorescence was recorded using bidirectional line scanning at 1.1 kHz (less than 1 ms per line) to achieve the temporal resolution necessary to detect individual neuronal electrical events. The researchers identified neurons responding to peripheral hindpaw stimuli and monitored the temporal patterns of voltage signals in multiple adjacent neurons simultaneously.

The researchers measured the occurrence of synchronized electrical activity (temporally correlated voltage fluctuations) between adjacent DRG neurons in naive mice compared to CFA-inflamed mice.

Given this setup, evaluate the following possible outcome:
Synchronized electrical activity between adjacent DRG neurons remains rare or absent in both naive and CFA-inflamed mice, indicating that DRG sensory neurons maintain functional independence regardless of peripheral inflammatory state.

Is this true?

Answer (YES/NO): NO